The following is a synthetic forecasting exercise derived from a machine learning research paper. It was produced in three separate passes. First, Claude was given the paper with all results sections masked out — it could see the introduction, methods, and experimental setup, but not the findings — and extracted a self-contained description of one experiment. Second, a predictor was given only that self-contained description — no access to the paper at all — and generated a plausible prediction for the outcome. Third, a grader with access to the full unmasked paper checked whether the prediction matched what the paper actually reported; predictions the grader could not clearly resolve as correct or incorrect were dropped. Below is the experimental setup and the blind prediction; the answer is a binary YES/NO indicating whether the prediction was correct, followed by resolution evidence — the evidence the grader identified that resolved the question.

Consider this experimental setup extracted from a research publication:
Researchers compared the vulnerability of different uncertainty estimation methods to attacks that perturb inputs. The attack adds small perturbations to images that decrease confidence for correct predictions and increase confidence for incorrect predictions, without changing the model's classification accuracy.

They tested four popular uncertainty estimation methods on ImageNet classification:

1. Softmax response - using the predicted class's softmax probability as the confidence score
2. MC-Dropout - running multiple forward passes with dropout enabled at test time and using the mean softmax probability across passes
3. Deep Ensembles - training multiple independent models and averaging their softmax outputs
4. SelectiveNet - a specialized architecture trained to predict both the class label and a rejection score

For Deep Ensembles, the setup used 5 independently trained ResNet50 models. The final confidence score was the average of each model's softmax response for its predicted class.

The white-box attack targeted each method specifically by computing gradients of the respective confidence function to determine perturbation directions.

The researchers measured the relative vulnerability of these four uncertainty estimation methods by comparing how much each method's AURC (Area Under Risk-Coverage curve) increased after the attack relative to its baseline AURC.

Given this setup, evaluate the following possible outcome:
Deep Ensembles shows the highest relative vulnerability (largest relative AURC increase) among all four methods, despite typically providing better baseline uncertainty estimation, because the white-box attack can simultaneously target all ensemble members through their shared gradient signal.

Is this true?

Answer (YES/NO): NO